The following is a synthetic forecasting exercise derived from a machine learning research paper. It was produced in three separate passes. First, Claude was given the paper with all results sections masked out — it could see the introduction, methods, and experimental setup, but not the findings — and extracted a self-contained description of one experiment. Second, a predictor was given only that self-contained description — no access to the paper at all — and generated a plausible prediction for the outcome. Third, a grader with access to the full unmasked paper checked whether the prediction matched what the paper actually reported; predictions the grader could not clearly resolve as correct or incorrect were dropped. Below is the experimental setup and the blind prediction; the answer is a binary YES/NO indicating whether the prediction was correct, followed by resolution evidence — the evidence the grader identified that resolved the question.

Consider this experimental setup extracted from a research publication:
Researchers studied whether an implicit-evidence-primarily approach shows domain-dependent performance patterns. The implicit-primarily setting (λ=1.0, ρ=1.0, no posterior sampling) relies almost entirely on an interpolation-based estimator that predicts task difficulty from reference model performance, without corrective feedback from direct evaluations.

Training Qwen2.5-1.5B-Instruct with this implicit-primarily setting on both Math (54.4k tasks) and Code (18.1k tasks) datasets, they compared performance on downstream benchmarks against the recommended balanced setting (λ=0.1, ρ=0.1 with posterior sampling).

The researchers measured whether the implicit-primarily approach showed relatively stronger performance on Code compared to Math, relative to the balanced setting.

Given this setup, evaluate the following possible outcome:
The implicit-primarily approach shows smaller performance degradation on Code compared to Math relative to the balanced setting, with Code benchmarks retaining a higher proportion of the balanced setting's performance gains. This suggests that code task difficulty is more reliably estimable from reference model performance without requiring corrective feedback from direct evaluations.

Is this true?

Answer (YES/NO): YES